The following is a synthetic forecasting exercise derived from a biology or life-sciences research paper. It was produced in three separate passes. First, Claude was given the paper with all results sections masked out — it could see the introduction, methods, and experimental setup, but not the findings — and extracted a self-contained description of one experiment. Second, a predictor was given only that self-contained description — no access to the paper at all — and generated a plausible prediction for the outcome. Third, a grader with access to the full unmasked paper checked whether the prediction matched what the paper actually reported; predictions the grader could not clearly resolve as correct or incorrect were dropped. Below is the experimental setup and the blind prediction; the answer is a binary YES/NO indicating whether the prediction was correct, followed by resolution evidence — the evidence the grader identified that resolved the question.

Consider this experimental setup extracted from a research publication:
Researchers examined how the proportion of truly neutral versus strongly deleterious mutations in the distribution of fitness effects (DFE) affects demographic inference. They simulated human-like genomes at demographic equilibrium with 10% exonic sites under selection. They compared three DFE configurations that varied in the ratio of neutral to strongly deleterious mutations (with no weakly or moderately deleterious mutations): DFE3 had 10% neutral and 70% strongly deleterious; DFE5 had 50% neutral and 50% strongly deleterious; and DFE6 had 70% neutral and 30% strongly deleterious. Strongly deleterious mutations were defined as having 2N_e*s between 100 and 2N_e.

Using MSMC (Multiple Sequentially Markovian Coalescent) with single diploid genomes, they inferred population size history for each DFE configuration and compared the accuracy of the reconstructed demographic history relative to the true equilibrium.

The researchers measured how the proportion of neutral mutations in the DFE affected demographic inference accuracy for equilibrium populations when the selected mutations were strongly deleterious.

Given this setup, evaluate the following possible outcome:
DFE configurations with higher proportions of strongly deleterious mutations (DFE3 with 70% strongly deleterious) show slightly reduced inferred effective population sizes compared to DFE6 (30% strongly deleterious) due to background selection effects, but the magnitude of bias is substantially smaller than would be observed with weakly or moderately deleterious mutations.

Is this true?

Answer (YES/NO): NO